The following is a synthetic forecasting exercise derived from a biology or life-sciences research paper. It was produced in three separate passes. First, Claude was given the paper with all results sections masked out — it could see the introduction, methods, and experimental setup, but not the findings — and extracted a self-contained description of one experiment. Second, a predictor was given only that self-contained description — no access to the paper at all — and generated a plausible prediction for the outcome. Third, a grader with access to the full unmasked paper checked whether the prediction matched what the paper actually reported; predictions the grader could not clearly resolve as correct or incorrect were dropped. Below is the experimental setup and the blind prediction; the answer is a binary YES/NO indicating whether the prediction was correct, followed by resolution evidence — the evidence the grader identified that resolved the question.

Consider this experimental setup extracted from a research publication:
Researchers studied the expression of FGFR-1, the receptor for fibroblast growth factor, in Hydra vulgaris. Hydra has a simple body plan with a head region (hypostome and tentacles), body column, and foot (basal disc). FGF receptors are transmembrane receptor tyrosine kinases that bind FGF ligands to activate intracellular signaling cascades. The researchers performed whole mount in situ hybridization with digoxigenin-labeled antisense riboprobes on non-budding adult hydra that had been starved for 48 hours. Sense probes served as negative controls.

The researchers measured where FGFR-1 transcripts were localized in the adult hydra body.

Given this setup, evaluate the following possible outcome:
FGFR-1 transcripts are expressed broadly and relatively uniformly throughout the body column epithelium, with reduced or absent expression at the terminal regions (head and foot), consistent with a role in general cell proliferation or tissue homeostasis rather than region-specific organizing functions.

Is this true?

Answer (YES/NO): NO